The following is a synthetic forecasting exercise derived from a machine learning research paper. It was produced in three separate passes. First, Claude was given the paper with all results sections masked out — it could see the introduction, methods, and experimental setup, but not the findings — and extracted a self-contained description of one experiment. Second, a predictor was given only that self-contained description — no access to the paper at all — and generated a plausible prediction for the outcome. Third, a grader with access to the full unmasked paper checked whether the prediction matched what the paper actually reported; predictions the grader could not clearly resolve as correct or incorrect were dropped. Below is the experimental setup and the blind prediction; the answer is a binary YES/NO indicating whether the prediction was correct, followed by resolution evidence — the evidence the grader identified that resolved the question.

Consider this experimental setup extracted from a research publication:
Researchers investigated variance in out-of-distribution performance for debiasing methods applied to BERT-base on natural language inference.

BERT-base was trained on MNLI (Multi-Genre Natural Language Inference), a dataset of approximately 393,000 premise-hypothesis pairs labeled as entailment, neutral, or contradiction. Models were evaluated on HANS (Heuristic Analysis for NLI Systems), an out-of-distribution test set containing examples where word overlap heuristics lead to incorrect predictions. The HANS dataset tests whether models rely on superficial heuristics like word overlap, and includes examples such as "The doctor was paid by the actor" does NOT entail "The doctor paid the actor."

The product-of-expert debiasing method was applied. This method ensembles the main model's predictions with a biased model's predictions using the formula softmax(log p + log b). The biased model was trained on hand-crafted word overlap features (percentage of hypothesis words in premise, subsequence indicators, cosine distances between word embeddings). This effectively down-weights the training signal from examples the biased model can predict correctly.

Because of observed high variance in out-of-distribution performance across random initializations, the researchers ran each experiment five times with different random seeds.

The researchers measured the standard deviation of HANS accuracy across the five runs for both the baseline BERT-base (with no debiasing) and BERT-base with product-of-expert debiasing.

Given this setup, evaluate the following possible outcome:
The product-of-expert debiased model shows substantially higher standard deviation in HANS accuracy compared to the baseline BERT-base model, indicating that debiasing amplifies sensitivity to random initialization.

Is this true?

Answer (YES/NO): YES